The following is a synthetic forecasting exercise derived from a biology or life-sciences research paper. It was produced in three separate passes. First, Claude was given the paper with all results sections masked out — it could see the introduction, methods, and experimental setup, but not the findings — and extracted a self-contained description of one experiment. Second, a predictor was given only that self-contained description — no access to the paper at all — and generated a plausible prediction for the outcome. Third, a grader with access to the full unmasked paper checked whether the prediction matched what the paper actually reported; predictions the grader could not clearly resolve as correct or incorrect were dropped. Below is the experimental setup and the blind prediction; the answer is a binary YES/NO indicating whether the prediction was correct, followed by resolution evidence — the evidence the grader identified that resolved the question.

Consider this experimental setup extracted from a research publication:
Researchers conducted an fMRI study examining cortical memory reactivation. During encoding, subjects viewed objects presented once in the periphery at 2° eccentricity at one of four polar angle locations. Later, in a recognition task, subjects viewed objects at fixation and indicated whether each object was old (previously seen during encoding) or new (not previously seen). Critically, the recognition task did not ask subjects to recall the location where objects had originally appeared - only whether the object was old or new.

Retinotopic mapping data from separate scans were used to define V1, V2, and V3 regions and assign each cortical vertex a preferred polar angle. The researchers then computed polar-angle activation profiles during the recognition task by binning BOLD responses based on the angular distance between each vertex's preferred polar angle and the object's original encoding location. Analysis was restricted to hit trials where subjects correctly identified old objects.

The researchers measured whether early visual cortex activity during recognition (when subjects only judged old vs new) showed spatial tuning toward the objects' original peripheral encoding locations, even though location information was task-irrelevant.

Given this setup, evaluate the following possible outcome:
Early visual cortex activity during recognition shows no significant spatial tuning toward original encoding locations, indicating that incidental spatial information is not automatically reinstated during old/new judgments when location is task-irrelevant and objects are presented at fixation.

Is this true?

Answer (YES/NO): NO